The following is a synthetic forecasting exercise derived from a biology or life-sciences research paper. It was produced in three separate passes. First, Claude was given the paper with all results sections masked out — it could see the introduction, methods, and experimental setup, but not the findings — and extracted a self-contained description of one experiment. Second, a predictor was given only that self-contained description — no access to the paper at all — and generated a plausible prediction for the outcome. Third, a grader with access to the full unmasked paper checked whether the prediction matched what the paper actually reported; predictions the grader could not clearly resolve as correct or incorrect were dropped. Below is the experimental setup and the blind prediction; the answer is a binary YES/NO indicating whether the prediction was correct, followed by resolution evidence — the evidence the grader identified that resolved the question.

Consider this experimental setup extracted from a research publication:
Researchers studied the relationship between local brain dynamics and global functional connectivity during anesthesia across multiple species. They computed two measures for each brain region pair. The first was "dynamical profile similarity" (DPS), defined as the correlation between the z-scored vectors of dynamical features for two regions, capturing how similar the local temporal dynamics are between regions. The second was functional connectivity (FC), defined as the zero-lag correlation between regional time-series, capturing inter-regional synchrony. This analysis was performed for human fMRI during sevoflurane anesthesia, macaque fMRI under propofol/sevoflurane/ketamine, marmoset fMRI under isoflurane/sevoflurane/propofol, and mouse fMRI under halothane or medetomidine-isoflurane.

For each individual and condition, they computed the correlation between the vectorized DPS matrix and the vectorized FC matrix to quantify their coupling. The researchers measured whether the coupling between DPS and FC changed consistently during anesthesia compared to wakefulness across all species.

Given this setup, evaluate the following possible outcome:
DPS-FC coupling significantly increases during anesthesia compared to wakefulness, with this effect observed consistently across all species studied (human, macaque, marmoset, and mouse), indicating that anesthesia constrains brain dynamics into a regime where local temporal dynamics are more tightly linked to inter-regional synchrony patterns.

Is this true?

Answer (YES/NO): NO